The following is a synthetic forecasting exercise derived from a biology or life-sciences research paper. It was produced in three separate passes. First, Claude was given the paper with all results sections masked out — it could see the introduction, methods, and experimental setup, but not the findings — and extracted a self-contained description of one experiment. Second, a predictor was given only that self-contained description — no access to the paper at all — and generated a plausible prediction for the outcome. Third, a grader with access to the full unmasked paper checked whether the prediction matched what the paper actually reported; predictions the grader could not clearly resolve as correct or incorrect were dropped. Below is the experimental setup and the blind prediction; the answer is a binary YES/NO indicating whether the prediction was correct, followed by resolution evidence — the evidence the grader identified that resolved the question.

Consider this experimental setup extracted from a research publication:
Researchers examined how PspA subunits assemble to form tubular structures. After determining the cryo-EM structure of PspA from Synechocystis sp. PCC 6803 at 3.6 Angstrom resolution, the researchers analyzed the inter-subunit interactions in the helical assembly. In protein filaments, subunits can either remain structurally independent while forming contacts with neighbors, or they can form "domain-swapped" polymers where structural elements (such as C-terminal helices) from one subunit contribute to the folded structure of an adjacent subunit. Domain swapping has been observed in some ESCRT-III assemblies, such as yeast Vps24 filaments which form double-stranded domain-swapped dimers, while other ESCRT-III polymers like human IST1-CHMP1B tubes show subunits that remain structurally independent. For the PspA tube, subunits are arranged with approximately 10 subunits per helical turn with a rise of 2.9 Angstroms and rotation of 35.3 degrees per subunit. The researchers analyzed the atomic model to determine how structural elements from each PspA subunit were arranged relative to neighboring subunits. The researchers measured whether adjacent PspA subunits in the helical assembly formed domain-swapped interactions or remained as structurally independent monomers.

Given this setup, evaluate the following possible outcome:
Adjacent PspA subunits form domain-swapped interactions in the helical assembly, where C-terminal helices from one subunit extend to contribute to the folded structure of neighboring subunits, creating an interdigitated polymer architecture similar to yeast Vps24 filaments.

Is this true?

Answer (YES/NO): NO